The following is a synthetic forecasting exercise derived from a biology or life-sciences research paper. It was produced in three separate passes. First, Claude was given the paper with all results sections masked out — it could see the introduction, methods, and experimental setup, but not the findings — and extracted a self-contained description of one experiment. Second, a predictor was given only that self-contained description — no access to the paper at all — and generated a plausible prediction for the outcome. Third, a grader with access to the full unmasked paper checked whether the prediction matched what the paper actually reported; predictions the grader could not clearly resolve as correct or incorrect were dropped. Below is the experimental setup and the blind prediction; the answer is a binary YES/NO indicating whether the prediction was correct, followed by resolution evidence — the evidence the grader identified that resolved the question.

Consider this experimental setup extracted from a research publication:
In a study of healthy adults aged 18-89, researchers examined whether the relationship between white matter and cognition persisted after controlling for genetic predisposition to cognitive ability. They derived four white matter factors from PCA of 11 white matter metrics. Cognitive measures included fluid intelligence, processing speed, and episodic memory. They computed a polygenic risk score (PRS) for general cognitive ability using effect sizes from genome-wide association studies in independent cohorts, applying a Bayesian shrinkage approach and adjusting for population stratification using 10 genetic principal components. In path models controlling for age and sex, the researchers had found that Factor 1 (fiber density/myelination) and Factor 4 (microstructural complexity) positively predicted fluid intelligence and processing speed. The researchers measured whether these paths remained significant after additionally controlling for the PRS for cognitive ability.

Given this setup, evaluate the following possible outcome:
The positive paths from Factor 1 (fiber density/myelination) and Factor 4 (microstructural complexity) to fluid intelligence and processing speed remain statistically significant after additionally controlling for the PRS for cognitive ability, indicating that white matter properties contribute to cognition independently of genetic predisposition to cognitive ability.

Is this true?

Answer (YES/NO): YES